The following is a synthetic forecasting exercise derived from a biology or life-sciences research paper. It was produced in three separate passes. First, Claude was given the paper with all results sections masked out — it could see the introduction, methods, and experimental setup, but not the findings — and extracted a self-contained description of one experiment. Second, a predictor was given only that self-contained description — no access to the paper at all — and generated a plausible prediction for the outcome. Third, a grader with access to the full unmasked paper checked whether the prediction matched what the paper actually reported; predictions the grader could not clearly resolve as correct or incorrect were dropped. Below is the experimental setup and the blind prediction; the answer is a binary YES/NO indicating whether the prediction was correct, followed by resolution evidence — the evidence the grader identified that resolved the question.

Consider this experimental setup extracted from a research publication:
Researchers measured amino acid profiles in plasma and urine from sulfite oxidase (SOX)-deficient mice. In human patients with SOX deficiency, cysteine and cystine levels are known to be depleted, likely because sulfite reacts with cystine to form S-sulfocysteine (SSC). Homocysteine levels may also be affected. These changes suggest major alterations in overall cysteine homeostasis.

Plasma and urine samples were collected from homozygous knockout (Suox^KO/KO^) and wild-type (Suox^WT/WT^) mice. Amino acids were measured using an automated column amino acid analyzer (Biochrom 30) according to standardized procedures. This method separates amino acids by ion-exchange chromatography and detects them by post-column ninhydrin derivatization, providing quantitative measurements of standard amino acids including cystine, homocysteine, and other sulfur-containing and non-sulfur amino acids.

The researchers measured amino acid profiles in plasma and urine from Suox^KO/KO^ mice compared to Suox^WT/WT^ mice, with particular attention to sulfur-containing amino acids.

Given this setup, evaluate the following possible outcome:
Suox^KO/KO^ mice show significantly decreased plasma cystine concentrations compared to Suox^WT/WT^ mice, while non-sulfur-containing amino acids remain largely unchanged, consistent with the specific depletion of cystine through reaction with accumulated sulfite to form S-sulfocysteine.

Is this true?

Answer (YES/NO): NO